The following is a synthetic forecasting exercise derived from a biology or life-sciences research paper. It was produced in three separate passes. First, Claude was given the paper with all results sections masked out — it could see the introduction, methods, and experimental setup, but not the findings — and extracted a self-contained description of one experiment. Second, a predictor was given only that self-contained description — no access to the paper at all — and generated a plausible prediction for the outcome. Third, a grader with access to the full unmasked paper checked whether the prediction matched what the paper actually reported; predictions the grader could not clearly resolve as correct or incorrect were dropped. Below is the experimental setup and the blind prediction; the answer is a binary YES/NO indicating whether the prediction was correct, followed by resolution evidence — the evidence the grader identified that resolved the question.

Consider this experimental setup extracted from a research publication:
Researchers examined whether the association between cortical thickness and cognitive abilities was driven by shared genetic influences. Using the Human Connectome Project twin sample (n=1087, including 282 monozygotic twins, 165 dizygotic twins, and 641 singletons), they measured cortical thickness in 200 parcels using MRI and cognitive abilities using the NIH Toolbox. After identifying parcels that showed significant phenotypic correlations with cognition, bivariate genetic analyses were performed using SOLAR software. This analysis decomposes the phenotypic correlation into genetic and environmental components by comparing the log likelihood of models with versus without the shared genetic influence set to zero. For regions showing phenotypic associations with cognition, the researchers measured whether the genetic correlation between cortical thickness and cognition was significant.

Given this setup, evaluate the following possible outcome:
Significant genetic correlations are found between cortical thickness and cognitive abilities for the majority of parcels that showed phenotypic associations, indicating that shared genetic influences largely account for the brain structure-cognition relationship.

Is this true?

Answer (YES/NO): YES